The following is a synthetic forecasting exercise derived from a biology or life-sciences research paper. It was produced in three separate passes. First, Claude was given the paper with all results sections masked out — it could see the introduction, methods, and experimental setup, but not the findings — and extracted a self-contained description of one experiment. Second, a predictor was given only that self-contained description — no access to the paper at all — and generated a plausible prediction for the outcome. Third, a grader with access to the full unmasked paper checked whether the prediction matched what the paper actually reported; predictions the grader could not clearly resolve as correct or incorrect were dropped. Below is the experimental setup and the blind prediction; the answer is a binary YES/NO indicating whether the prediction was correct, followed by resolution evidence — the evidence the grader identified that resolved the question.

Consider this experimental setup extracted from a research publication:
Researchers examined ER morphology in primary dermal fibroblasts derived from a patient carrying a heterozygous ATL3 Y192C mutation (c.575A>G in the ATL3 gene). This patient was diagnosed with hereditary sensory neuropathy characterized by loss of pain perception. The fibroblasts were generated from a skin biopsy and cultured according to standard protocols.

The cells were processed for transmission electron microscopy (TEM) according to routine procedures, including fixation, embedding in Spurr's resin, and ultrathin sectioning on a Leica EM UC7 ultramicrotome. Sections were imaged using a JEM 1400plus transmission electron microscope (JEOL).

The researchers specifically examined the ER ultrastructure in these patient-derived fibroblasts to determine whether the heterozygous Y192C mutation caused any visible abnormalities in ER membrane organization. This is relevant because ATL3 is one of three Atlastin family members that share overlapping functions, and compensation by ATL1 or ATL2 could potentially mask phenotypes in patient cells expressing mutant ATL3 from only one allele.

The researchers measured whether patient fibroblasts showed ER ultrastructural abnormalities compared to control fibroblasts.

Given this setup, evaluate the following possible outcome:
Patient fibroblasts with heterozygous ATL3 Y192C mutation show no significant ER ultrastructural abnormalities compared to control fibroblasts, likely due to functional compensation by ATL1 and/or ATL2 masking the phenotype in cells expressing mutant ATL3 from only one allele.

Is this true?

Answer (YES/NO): NO